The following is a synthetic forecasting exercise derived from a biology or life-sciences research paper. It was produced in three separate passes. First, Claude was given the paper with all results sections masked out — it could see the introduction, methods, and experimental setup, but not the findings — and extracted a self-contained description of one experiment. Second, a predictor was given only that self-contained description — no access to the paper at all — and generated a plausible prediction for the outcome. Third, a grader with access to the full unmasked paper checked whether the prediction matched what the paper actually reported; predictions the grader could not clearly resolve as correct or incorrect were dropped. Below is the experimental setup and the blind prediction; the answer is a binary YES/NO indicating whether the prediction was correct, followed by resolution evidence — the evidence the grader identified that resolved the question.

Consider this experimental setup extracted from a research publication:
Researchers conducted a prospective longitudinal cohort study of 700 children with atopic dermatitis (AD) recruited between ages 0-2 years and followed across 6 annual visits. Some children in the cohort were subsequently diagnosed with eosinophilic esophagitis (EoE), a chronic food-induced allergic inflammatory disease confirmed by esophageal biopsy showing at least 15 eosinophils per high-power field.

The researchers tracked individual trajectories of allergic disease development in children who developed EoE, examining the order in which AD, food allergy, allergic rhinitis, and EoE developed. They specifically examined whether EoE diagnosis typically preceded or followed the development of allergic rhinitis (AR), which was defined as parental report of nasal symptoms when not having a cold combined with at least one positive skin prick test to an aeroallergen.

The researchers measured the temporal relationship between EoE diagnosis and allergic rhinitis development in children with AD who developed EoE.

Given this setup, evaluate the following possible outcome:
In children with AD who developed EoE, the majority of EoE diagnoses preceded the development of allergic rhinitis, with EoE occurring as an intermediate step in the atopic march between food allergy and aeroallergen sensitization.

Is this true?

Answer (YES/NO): NO